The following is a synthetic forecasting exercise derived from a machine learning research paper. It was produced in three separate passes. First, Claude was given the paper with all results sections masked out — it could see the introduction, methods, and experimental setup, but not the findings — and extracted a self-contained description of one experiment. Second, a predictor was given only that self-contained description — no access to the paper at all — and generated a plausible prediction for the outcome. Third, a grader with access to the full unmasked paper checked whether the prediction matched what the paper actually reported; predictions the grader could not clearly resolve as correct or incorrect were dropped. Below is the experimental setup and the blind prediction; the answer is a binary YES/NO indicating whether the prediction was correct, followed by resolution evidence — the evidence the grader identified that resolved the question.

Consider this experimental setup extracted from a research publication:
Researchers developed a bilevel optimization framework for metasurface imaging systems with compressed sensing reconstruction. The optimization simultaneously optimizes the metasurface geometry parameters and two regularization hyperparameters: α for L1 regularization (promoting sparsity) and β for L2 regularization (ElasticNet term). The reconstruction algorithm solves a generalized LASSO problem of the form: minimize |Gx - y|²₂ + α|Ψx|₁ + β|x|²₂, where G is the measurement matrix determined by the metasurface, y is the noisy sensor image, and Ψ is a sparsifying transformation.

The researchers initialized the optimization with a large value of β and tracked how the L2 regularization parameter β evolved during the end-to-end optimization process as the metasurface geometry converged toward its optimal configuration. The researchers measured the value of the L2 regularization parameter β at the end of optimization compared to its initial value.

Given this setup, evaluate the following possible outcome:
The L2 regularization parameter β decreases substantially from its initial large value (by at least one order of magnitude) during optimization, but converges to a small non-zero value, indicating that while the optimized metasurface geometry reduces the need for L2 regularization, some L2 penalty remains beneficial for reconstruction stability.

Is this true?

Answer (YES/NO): NO